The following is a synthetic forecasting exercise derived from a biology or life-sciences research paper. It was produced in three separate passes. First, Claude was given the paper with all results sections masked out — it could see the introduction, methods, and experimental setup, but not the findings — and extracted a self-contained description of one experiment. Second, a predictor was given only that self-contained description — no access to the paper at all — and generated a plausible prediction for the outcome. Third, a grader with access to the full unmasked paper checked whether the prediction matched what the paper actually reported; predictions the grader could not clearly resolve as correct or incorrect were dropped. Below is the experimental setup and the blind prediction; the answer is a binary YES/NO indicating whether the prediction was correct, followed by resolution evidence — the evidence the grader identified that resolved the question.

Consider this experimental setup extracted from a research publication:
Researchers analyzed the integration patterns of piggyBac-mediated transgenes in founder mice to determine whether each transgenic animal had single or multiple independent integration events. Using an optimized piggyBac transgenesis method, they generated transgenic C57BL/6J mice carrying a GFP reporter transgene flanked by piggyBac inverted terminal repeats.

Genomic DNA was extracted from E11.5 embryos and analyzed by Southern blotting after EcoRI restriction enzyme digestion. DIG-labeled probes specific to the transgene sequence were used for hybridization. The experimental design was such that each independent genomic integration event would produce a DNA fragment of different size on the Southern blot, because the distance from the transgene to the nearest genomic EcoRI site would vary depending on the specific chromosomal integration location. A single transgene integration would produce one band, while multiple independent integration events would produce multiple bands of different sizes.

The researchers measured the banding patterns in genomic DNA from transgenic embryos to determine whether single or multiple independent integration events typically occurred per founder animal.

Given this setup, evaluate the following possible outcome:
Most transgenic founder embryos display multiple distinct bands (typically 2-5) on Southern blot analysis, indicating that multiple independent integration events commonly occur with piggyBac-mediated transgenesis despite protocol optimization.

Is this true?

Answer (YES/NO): NO